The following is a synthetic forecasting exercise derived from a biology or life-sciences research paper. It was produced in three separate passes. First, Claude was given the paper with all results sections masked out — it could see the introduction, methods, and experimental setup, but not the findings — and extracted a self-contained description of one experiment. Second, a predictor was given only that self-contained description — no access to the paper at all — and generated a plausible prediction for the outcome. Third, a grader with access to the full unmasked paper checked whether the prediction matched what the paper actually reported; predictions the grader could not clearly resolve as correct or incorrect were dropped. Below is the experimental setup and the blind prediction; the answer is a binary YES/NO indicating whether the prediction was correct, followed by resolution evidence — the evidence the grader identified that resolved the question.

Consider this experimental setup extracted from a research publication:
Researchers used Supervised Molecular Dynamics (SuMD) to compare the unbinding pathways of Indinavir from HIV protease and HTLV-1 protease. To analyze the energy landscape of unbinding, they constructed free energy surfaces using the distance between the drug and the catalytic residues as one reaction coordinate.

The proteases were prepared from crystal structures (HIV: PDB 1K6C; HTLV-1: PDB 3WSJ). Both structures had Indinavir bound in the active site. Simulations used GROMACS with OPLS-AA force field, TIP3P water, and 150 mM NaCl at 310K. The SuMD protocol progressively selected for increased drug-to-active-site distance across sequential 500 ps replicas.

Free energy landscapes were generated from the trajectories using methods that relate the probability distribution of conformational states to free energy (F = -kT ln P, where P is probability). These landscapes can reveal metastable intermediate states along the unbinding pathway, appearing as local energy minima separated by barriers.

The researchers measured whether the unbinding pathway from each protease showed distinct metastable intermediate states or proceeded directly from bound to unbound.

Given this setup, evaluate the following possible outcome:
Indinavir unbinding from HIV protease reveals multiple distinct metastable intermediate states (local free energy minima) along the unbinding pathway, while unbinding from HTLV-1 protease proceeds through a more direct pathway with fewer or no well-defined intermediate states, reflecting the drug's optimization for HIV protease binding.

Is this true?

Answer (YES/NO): NO